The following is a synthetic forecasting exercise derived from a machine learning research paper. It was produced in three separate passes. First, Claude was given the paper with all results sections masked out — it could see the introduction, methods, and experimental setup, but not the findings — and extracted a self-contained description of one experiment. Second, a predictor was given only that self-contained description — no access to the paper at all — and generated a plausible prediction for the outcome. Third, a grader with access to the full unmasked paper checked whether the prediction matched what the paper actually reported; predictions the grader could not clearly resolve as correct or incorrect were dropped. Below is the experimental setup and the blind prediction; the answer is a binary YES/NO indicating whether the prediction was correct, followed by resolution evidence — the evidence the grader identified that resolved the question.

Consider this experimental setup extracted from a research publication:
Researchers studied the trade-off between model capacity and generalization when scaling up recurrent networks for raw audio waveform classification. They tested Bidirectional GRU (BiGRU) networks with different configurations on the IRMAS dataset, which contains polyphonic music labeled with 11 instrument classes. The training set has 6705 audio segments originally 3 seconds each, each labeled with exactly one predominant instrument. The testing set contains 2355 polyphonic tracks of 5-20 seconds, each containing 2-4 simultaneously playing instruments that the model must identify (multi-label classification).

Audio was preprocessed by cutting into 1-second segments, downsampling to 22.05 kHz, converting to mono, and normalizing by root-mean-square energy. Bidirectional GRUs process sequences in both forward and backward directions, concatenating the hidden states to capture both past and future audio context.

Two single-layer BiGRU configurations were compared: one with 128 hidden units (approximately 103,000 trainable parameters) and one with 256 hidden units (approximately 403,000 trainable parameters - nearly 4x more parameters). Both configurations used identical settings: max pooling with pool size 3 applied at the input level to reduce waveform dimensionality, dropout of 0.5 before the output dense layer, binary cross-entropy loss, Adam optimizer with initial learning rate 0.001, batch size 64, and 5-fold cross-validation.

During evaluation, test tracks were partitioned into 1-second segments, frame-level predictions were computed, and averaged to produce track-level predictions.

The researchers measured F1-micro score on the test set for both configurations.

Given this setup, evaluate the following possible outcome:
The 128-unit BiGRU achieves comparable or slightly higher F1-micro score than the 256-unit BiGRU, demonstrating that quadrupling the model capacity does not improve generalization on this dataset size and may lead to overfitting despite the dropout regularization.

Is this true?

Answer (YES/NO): YES